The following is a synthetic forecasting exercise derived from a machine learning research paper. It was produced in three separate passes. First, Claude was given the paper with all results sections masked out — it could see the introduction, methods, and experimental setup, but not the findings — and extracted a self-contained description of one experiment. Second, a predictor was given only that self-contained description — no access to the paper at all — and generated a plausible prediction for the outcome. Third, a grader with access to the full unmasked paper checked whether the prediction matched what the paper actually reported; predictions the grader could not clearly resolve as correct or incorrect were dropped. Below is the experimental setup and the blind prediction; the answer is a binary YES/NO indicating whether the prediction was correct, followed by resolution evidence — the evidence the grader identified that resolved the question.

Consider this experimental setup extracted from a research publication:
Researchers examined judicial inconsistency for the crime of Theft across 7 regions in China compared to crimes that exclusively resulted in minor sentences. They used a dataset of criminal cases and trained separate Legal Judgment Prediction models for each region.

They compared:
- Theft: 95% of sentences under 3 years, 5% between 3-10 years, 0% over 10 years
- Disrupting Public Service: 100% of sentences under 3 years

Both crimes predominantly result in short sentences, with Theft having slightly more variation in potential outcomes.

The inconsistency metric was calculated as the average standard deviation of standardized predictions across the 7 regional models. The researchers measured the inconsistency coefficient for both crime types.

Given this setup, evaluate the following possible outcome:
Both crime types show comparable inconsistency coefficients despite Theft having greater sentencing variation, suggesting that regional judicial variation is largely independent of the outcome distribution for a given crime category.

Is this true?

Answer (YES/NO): NO